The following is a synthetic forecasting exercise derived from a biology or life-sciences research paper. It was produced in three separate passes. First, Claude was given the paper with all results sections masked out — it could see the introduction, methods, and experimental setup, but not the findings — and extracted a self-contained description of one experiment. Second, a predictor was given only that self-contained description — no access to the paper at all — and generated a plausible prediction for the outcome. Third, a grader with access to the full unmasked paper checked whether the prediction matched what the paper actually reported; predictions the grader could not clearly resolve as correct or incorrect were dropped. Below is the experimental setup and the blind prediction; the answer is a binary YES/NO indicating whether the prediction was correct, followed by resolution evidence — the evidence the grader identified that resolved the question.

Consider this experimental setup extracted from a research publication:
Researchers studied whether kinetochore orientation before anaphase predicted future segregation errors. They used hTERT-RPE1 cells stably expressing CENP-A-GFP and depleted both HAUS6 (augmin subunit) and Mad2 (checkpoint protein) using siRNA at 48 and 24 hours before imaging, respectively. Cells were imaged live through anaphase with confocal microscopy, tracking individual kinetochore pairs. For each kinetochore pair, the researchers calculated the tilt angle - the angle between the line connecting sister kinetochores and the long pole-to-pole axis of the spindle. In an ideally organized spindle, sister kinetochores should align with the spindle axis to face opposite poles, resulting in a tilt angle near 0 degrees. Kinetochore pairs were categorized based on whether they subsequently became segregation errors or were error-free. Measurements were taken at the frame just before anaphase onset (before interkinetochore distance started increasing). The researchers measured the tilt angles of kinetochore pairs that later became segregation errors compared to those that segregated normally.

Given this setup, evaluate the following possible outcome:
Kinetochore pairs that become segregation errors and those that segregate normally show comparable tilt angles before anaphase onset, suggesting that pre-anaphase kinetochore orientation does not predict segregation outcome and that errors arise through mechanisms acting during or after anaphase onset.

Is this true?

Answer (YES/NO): NO